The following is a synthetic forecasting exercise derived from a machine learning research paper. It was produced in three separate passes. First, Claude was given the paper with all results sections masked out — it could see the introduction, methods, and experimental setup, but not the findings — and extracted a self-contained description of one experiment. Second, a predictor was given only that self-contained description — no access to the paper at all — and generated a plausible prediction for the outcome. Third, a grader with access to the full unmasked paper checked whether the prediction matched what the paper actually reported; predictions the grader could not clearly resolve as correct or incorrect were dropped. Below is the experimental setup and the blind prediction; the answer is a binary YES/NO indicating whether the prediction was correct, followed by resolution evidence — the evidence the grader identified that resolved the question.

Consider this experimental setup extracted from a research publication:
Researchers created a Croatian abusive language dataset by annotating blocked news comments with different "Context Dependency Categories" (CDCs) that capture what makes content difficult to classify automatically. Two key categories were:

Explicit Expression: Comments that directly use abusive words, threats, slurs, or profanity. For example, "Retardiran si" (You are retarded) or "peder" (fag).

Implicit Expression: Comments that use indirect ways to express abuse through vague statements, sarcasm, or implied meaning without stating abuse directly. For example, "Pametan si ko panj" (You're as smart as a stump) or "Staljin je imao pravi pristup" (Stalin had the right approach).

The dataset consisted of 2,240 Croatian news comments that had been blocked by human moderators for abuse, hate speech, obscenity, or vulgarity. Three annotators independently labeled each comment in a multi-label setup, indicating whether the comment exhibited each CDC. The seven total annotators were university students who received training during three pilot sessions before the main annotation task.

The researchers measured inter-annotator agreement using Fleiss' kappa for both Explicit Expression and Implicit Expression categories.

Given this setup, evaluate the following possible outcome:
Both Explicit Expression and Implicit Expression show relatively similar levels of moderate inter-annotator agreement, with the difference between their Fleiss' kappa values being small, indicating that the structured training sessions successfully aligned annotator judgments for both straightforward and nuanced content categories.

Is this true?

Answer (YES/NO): NO